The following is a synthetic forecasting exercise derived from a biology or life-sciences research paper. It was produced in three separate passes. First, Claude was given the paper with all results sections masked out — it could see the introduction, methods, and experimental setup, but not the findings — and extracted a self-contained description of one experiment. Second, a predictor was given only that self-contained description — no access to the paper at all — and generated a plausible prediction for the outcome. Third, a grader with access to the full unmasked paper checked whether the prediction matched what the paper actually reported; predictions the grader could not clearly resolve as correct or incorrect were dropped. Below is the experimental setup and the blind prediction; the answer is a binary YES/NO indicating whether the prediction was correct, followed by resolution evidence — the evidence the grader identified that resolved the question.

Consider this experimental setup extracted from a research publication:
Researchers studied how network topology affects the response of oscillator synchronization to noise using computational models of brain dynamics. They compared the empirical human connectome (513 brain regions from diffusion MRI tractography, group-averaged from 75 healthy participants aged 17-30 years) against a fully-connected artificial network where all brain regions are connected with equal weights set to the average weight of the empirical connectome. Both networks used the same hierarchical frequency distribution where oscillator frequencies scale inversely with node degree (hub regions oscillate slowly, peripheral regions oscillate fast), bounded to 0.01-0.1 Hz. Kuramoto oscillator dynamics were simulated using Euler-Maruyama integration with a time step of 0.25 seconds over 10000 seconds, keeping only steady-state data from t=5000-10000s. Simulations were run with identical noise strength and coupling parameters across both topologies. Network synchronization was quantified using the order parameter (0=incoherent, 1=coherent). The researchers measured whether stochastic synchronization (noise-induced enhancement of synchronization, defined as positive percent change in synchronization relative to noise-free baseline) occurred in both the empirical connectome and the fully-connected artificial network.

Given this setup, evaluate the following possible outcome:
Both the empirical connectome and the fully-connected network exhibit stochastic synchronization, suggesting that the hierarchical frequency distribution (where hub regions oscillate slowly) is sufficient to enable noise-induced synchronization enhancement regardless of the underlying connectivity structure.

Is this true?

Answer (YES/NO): NO